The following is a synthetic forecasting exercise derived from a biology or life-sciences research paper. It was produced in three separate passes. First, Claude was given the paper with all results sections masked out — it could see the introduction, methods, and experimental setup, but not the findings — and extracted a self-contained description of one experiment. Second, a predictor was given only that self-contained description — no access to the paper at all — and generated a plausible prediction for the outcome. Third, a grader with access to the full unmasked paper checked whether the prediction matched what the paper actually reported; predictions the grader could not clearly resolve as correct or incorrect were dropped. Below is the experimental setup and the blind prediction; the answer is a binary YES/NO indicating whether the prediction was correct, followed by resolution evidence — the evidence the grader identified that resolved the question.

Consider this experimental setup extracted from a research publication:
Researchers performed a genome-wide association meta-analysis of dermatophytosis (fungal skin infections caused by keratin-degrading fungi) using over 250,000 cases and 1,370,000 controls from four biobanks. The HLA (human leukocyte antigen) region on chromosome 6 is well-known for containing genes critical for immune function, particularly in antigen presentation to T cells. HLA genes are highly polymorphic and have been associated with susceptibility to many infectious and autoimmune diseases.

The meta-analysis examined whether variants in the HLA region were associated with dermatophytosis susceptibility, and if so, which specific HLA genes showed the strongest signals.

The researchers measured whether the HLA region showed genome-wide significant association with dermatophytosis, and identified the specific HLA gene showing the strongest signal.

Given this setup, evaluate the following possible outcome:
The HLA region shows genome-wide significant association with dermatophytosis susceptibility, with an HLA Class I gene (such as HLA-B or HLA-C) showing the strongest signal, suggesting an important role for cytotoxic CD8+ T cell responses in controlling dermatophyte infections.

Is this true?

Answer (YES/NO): NO